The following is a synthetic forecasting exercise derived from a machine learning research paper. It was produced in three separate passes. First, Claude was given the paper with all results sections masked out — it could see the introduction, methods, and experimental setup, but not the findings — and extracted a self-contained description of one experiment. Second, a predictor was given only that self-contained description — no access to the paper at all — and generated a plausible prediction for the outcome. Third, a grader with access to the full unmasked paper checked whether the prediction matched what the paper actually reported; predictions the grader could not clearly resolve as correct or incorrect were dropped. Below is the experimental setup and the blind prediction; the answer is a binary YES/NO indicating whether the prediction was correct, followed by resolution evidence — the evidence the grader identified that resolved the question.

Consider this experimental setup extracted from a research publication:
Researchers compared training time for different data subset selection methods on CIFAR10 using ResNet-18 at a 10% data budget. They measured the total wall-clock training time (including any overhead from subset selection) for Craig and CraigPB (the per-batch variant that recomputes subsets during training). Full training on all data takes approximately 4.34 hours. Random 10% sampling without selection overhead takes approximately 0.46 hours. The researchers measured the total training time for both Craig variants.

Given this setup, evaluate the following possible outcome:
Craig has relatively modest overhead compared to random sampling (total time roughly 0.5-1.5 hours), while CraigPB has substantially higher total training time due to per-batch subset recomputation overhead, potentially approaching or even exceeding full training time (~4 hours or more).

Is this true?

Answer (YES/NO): NO